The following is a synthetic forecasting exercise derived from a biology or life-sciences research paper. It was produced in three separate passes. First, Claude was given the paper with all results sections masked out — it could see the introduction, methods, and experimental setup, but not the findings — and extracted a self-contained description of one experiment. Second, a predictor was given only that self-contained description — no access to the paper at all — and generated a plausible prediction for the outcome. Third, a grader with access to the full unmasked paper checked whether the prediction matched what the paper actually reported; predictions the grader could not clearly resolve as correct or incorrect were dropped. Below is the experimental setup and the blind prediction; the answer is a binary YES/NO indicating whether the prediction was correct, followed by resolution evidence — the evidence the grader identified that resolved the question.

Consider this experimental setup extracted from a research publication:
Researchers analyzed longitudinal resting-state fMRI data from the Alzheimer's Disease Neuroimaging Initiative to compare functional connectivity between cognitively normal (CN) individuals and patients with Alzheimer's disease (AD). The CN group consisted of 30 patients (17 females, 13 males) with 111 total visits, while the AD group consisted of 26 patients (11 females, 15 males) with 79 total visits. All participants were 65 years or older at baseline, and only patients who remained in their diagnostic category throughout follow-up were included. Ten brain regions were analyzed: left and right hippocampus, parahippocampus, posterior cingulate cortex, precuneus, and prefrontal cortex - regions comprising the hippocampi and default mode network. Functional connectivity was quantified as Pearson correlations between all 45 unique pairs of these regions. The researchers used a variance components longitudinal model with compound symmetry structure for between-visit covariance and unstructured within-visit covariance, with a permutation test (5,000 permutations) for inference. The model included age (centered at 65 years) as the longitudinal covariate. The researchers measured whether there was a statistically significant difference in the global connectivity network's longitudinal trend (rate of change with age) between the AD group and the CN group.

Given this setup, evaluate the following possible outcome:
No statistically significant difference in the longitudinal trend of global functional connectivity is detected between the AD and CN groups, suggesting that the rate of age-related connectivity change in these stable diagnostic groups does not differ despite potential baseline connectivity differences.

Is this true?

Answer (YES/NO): YES